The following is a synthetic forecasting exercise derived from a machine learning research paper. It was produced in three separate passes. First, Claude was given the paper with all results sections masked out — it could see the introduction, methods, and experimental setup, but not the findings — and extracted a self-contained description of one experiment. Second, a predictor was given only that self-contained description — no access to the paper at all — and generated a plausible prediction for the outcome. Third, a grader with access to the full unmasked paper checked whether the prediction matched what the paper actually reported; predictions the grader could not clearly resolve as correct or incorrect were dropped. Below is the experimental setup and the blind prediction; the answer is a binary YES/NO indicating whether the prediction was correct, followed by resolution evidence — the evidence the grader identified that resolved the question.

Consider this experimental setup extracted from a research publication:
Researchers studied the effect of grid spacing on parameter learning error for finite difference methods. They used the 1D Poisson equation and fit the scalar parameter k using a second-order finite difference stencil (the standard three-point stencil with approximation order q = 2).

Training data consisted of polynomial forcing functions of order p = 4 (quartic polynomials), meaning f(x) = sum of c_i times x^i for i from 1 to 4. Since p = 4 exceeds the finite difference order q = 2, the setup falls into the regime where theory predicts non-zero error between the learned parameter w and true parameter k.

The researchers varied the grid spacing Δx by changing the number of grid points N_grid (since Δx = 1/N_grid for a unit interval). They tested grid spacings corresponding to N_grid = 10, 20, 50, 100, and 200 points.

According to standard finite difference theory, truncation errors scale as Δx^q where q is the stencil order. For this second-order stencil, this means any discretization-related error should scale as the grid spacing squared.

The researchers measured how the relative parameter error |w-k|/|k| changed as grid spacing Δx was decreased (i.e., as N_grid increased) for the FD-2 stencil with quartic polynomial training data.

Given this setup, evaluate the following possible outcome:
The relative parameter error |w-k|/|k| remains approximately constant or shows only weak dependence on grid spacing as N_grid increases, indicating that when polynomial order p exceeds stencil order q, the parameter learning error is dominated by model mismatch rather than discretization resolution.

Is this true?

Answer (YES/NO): NO